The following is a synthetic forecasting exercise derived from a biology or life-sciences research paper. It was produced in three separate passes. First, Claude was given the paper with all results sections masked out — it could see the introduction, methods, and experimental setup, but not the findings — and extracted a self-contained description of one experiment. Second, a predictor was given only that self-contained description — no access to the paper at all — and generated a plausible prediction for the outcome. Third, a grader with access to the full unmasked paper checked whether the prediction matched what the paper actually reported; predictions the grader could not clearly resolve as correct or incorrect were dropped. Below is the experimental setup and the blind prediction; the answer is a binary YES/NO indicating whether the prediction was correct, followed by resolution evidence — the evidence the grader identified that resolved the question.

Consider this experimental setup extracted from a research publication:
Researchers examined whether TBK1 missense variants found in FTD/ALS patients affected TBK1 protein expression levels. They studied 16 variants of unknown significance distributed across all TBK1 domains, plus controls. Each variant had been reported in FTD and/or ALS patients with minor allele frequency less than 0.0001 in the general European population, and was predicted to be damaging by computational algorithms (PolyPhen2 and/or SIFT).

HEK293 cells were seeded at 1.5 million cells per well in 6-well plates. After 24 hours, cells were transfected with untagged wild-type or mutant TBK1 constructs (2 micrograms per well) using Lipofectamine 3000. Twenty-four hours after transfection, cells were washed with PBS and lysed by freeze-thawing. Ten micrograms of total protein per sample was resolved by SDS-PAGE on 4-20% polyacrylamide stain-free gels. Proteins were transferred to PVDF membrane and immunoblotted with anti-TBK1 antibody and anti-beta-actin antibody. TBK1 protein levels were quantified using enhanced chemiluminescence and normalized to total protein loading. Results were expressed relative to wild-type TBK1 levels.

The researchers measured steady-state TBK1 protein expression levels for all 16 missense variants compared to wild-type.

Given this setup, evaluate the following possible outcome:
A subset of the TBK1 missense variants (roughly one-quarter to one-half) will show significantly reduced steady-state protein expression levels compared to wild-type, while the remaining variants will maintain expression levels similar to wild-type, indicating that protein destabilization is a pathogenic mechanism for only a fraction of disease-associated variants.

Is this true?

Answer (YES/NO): NO